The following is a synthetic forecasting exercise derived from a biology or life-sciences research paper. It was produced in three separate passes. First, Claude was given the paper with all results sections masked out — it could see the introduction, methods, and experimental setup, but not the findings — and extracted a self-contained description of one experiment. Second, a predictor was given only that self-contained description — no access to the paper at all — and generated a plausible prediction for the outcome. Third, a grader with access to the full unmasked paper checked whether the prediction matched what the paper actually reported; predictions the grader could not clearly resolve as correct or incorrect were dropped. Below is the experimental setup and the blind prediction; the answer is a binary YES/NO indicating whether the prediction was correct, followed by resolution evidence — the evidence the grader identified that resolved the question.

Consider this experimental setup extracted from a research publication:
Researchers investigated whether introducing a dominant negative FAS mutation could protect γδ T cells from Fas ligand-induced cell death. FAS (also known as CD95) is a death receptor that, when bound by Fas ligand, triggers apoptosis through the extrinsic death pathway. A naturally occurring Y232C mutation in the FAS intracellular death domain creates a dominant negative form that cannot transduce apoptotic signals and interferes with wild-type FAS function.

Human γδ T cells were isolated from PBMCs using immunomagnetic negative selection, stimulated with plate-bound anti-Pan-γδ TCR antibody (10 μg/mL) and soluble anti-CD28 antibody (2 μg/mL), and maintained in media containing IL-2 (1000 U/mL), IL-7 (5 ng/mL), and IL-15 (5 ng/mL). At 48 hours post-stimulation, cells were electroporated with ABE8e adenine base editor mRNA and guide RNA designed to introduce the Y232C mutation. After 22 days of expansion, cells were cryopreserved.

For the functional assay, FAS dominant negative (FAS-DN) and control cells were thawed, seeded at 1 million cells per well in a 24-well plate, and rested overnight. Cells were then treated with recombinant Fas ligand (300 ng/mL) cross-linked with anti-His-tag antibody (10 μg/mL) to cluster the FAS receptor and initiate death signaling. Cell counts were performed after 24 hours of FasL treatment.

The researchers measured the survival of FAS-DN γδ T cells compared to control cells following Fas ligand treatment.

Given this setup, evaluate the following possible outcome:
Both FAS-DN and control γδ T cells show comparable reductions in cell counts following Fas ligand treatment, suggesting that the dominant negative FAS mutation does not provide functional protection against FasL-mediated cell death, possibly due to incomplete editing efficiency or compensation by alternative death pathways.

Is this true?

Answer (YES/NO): NO